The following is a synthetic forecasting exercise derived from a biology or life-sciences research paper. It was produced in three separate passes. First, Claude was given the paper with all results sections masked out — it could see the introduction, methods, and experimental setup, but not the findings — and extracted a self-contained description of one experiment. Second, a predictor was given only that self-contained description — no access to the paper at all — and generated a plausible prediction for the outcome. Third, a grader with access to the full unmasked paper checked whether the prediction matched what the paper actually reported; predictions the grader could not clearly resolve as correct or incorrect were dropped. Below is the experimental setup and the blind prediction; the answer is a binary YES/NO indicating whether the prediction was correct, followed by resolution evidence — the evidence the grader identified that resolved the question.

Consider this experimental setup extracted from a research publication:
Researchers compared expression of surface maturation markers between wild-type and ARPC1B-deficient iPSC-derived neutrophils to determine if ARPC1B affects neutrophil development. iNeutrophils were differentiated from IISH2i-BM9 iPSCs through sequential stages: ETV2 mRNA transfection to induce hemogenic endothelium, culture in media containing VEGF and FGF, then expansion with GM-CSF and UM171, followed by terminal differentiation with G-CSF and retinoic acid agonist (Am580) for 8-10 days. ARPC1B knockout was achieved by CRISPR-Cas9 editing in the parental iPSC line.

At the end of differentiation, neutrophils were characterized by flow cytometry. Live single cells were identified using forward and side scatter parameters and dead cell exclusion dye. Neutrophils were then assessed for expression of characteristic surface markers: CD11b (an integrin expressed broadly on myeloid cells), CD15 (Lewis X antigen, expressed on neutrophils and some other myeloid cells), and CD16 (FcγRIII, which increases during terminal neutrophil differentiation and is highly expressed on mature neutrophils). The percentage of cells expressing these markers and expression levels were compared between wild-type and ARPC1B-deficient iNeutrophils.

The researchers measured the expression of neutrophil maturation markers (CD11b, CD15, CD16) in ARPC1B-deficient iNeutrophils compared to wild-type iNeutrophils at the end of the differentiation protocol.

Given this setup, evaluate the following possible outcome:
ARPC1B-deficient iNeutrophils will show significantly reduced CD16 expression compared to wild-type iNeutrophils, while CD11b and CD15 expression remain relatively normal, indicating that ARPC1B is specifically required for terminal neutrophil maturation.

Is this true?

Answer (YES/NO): NO